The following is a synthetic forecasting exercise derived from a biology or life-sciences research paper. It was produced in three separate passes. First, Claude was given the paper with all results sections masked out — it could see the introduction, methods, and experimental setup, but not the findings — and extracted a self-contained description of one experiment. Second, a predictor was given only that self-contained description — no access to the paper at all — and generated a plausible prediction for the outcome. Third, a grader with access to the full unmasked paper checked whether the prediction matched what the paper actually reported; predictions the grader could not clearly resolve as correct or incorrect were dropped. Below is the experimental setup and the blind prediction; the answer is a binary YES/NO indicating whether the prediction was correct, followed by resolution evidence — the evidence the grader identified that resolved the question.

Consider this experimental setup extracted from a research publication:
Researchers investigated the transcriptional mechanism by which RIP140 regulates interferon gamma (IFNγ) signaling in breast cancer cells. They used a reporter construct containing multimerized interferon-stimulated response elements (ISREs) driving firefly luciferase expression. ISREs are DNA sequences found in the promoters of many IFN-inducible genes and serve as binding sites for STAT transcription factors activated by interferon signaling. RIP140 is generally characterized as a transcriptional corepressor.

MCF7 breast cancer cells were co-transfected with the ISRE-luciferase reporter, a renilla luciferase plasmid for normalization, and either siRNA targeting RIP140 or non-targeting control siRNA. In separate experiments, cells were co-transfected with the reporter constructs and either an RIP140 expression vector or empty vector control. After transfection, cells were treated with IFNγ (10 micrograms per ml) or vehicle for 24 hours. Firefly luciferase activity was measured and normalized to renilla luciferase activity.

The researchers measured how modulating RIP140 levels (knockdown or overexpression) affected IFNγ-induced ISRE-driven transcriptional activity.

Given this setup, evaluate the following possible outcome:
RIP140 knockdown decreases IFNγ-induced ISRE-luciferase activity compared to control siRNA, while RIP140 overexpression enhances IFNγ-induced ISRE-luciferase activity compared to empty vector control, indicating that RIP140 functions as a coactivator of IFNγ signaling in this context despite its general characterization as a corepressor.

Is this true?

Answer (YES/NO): NO